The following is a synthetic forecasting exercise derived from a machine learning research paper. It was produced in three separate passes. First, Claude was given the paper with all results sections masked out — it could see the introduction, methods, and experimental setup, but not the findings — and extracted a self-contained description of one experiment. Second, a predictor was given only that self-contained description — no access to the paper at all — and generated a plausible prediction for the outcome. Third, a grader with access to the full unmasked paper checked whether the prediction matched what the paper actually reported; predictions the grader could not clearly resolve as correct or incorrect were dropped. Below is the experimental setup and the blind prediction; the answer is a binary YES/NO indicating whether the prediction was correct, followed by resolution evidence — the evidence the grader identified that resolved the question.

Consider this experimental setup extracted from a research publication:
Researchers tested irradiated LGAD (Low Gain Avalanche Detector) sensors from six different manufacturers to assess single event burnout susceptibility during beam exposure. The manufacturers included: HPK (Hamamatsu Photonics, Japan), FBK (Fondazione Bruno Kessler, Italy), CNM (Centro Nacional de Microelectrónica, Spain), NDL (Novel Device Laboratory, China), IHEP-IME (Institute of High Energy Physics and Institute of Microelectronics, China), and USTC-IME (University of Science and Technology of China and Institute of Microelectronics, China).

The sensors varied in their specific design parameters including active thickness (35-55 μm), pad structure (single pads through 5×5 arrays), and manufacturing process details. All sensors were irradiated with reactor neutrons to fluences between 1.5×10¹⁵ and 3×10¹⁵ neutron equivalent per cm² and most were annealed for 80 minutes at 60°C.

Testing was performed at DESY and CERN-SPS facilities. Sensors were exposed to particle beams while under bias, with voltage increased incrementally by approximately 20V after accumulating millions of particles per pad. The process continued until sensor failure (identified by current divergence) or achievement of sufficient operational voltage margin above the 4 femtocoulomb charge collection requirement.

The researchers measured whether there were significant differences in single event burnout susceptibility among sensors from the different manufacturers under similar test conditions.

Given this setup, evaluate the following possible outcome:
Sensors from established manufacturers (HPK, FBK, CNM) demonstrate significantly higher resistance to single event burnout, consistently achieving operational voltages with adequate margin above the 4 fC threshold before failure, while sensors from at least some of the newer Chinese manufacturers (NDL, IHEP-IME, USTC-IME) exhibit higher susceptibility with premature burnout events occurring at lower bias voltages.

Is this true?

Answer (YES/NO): NO